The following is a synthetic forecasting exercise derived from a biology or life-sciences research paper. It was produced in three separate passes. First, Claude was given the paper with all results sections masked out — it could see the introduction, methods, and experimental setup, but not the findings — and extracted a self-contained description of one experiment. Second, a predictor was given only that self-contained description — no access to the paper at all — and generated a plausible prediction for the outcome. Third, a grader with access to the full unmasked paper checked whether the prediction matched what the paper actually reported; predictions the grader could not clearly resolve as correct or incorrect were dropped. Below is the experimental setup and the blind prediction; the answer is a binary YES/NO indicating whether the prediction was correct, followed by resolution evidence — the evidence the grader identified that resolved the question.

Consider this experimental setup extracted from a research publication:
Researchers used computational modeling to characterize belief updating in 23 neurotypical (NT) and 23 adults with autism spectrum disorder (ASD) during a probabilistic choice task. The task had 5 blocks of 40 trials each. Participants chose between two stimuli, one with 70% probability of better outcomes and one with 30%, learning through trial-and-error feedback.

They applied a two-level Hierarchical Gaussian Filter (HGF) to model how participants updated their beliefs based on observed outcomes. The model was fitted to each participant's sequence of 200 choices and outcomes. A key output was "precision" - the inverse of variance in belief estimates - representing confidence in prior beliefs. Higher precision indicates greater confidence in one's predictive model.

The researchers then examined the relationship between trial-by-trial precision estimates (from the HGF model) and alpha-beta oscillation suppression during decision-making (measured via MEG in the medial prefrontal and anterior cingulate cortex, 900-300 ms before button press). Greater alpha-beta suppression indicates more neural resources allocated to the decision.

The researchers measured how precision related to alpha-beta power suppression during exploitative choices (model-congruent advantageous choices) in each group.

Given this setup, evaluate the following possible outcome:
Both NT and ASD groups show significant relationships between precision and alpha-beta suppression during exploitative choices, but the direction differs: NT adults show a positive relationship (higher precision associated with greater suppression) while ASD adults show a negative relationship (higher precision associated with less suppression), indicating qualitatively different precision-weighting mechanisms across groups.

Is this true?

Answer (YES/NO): NO